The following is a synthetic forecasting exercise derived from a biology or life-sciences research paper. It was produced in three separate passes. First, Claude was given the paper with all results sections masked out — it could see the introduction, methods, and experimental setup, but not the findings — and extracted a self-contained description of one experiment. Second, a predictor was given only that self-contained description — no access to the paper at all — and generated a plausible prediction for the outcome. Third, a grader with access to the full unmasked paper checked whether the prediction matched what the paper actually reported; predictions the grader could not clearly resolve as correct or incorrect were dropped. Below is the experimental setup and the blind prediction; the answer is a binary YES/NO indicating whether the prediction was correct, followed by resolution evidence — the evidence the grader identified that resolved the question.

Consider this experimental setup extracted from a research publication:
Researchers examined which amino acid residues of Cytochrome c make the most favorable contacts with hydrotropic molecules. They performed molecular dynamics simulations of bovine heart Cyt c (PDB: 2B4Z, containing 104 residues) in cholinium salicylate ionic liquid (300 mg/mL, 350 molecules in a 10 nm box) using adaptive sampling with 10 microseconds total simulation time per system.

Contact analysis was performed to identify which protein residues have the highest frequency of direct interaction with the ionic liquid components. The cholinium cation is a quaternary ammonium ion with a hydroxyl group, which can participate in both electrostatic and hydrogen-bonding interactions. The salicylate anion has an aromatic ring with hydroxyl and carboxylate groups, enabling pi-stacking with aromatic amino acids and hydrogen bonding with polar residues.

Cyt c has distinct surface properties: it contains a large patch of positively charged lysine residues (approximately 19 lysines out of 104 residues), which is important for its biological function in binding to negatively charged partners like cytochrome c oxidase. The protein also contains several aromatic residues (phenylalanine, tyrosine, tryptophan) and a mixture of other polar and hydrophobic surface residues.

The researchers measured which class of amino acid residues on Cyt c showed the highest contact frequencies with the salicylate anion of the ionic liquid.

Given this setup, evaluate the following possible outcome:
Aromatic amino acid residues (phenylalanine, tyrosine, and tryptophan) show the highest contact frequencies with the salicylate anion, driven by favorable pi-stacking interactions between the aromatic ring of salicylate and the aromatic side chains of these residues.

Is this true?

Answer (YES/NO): NO